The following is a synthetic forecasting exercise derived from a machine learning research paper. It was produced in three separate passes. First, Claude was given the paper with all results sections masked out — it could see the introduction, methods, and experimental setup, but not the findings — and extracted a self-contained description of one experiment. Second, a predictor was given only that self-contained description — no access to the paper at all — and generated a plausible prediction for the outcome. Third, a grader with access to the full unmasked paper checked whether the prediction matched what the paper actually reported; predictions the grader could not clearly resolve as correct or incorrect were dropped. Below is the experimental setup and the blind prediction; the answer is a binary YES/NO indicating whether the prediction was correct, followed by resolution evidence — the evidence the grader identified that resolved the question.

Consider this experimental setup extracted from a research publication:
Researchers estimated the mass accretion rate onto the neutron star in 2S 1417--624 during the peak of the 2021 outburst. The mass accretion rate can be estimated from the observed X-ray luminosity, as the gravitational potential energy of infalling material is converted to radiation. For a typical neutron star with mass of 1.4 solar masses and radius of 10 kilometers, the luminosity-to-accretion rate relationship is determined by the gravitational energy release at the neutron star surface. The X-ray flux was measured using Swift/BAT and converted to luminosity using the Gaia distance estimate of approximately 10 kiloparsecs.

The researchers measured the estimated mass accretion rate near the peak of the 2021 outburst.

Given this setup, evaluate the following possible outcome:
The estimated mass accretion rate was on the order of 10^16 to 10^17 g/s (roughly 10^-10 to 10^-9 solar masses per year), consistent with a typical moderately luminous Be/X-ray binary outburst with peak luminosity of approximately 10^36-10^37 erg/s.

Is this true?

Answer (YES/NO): NO